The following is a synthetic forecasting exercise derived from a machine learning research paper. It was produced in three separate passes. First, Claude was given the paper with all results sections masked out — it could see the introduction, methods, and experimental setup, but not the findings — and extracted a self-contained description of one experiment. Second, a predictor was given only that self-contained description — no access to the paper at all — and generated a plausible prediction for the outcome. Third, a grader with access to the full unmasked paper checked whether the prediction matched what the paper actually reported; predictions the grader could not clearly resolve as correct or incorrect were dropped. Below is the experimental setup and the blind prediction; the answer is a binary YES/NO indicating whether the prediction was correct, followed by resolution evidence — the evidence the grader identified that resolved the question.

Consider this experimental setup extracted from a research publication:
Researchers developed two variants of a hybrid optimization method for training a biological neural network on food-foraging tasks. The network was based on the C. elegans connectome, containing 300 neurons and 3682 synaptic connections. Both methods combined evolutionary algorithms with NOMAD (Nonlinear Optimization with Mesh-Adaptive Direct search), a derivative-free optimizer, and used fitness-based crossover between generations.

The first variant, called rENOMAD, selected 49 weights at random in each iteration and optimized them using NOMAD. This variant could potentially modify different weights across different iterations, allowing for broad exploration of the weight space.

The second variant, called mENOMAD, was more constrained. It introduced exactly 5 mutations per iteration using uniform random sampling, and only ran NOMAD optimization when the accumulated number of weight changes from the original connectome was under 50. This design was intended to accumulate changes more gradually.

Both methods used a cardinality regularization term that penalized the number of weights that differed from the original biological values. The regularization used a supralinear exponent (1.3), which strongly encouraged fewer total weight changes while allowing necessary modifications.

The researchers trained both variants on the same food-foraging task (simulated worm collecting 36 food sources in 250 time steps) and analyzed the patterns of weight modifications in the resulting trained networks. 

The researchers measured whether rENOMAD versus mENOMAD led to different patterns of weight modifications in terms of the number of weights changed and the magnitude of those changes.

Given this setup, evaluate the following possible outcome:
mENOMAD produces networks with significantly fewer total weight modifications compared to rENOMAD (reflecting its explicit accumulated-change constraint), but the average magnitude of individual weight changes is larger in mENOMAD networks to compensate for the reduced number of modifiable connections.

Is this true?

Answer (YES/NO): YES